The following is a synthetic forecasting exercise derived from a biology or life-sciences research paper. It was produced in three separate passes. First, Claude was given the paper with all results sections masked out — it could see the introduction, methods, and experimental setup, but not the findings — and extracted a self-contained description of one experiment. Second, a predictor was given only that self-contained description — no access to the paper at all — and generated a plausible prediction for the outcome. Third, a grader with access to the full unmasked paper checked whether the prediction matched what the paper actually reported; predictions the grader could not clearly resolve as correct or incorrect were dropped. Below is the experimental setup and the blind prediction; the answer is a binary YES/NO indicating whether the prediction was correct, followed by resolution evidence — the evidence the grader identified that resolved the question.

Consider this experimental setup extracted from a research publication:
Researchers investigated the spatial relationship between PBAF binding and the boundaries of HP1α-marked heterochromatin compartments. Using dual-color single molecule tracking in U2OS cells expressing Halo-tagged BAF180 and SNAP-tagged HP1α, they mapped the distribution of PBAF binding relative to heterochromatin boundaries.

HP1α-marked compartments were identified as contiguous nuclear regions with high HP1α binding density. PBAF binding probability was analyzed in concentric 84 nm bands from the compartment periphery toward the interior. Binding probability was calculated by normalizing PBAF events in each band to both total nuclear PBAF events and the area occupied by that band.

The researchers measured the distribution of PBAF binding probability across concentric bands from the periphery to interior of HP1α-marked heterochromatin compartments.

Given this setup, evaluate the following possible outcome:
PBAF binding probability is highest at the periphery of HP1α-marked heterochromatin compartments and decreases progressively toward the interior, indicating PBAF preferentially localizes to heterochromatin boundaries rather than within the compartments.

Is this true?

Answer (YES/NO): NO